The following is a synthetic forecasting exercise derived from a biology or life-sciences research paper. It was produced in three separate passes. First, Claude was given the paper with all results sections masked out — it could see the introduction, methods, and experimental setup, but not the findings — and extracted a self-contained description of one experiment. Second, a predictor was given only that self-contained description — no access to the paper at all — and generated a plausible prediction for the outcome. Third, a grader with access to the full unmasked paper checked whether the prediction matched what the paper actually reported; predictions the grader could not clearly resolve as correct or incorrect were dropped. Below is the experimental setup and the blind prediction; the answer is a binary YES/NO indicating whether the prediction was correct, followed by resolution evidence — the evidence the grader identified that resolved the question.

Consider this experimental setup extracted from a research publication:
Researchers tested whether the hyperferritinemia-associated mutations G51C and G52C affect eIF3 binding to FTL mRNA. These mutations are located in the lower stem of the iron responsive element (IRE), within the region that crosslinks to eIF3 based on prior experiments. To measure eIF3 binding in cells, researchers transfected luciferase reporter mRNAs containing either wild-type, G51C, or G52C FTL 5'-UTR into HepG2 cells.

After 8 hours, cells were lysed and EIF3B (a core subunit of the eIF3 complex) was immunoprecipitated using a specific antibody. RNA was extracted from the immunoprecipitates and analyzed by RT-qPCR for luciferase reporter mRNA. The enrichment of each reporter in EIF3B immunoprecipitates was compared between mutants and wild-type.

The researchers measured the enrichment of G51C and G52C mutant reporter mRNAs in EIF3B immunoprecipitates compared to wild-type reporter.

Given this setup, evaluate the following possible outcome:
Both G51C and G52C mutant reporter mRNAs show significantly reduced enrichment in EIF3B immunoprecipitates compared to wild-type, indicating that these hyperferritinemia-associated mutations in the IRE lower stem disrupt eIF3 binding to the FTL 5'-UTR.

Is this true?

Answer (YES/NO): YES